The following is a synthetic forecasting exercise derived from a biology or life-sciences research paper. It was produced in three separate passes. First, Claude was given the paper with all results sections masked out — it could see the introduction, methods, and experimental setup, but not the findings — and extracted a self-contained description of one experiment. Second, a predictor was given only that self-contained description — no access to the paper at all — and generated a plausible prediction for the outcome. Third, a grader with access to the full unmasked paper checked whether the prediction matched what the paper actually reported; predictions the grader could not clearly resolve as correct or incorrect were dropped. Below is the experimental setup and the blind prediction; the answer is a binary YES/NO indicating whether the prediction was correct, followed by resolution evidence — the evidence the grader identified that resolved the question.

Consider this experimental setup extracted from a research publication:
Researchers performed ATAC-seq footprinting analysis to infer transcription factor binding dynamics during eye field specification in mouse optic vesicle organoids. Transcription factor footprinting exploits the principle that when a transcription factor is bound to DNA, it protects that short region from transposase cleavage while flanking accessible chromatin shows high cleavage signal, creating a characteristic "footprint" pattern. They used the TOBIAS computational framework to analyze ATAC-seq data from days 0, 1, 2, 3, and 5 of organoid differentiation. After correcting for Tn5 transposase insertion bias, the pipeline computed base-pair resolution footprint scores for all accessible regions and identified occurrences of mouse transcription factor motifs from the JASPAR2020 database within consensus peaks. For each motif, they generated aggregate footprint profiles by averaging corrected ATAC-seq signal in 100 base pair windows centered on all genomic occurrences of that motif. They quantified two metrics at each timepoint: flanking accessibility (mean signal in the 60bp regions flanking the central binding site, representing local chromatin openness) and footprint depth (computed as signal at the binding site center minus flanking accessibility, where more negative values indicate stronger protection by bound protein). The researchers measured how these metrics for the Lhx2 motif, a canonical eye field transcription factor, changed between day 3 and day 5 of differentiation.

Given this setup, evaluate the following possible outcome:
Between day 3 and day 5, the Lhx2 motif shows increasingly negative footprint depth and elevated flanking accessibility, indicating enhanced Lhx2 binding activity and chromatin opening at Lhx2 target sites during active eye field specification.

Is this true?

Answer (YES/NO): YES